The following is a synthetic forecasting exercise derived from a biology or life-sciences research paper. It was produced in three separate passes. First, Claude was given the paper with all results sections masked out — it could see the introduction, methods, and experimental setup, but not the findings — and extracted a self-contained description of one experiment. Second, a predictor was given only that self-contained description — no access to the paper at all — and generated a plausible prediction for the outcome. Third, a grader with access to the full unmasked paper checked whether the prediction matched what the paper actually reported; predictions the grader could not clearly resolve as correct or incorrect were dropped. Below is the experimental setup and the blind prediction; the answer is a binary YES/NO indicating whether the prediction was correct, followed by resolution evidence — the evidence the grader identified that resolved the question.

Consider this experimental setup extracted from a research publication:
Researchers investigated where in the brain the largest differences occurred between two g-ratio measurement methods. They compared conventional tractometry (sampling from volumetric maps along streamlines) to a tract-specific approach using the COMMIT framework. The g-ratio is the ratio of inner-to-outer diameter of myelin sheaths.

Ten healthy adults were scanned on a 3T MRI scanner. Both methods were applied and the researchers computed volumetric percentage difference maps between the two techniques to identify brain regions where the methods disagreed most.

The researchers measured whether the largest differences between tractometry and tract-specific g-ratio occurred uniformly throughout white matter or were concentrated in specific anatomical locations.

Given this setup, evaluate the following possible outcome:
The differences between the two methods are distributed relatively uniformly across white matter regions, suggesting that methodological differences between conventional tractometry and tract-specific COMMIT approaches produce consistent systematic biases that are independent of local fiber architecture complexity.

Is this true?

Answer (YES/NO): NO